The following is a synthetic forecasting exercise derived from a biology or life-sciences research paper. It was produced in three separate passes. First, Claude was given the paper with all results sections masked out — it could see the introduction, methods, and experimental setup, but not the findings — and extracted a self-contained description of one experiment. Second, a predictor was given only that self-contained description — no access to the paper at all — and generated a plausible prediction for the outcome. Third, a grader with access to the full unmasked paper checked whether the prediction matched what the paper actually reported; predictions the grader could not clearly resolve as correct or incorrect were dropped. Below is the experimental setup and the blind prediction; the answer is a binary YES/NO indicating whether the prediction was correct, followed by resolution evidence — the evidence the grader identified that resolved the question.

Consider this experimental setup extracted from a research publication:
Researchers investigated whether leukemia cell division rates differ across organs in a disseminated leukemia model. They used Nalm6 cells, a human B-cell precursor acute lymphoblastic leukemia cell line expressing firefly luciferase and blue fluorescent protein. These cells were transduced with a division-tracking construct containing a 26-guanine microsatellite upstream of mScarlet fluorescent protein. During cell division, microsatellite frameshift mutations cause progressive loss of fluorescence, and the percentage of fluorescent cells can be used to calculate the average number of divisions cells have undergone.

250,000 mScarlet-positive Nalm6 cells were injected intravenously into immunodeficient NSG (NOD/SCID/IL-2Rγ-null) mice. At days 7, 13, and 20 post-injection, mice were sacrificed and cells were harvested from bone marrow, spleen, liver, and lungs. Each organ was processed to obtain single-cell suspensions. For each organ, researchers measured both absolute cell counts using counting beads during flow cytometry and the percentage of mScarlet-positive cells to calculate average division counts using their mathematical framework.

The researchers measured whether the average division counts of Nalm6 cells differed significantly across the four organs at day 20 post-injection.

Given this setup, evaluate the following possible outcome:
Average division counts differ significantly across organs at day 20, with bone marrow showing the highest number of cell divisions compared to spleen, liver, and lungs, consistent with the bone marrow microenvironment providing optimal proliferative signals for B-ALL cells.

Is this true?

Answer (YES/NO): NO